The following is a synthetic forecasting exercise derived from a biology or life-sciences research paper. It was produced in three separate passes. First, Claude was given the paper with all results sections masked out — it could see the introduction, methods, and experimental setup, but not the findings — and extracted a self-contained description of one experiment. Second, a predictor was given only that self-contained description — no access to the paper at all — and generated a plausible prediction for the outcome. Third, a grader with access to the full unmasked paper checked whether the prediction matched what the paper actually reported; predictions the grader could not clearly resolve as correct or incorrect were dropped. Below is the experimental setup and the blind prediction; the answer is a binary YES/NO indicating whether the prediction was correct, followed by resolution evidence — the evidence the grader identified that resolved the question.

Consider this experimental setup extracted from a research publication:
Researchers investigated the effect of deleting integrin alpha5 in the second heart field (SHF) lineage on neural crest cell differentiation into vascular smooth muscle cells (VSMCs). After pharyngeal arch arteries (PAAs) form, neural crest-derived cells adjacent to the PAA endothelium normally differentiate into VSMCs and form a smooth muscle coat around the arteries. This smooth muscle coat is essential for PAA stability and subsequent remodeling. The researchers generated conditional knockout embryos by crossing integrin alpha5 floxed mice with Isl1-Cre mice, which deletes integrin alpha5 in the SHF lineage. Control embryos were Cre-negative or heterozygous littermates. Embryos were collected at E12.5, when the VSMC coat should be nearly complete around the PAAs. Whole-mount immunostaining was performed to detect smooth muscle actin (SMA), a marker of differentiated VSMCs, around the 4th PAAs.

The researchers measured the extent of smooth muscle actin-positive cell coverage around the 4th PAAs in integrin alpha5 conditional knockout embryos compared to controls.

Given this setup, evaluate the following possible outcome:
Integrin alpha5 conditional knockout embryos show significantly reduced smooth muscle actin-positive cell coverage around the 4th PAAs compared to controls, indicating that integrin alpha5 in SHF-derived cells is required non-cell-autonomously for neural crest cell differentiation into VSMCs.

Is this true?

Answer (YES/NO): YES